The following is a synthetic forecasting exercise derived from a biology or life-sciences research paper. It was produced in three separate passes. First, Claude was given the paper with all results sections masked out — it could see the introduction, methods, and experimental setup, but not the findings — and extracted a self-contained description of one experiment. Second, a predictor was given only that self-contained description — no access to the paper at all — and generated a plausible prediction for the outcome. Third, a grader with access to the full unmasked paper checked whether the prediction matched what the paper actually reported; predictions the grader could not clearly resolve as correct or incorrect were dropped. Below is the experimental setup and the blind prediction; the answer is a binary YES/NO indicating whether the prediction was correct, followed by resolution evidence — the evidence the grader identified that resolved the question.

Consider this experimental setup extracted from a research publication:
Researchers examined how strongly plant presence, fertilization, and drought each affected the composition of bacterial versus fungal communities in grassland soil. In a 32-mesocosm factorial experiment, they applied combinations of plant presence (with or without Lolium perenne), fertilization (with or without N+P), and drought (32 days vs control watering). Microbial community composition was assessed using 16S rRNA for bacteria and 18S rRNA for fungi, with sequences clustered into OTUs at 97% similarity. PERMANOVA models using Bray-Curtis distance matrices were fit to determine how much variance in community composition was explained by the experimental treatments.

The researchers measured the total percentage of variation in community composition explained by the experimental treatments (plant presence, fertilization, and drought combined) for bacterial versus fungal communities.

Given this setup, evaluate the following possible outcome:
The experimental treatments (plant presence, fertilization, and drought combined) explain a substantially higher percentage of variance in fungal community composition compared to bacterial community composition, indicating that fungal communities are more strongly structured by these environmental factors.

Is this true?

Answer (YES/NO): NO